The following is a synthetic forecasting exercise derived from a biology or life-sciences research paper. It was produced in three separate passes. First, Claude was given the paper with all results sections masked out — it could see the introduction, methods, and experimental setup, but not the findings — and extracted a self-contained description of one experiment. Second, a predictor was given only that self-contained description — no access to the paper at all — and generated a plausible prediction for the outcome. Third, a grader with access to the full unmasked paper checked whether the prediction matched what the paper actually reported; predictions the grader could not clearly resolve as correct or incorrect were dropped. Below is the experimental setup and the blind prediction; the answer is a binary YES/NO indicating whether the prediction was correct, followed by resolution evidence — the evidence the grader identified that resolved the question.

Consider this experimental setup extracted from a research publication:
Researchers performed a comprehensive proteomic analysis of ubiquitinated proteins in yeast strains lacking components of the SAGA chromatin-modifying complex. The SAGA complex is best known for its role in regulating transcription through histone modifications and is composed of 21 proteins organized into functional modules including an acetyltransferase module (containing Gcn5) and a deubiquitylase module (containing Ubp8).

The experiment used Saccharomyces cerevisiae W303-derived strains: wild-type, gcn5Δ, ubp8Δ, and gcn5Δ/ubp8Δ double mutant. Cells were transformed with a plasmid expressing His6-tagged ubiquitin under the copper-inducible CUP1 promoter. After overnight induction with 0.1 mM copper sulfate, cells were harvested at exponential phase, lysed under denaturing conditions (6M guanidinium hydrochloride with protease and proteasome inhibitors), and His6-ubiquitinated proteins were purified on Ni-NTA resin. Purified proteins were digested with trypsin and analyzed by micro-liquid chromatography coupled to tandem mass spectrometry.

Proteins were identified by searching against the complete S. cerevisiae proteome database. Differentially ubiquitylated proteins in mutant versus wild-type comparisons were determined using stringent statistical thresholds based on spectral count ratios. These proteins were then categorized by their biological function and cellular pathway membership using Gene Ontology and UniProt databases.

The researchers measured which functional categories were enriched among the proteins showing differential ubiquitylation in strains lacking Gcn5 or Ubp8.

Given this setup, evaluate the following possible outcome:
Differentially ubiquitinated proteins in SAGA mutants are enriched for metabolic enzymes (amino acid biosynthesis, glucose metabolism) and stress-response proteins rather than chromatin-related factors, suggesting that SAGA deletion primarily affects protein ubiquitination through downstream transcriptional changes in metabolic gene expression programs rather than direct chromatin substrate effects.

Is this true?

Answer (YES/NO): NO